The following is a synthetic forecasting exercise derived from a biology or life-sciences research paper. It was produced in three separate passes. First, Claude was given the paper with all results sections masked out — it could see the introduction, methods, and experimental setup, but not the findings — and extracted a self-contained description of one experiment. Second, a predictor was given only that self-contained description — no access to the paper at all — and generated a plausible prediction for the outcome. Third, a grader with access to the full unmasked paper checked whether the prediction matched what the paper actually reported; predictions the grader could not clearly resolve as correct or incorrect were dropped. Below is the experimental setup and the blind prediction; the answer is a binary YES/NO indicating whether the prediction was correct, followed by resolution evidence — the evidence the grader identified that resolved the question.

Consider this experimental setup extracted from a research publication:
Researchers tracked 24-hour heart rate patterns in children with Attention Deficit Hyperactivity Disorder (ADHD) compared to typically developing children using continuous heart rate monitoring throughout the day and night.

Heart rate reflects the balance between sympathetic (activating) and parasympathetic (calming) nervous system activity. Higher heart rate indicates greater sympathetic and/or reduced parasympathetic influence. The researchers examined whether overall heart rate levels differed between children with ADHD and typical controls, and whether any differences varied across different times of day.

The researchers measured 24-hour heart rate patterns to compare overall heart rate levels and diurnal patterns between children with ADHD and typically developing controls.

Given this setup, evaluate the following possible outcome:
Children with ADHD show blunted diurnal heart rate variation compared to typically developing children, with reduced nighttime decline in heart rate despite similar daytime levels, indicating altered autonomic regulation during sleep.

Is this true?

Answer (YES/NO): NO